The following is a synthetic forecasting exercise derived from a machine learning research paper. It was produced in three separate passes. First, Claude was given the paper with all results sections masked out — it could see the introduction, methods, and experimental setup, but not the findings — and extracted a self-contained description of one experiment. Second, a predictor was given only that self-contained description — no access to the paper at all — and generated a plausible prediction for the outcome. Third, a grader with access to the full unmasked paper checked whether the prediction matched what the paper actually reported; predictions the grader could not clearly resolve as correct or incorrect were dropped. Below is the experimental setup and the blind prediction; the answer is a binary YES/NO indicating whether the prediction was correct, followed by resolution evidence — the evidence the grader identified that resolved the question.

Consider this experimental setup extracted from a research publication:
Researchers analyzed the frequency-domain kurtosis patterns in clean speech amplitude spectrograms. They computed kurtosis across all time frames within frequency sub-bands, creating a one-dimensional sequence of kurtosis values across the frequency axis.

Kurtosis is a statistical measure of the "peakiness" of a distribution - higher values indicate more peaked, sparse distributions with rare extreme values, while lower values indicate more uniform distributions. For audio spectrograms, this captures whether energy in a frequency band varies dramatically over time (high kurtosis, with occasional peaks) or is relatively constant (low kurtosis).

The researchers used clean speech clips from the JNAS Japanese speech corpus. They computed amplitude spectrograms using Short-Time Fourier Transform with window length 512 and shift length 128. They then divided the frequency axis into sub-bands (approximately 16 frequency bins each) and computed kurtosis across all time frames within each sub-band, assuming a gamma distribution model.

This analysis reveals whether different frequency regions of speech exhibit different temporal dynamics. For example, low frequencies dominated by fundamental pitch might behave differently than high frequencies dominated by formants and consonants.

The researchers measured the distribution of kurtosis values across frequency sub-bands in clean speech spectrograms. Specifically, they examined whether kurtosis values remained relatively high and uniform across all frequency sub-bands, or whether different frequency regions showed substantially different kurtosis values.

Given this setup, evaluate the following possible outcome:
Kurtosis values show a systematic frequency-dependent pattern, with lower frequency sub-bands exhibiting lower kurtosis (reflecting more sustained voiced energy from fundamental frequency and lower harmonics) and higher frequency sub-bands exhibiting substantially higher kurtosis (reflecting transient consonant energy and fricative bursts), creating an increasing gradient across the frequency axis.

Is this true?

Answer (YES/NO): NO